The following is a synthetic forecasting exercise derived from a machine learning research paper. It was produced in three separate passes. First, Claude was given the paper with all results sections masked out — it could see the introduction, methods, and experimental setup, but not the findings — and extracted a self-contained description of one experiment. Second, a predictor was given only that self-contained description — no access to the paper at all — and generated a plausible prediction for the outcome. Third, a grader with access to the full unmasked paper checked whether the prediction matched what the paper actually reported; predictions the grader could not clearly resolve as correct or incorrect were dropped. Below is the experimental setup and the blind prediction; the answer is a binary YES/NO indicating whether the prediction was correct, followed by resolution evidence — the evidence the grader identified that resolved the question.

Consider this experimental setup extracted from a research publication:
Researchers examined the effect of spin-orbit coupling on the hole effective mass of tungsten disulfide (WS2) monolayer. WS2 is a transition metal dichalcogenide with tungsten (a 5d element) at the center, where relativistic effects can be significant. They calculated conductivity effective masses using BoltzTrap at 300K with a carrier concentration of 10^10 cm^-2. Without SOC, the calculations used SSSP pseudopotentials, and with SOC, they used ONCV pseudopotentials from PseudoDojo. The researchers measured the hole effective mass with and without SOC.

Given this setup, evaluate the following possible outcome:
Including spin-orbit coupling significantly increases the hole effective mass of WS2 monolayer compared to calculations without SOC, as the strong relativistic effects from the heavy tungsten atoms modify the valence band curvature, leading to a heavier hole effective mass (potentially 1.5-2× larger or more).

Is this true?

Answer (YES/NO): NO